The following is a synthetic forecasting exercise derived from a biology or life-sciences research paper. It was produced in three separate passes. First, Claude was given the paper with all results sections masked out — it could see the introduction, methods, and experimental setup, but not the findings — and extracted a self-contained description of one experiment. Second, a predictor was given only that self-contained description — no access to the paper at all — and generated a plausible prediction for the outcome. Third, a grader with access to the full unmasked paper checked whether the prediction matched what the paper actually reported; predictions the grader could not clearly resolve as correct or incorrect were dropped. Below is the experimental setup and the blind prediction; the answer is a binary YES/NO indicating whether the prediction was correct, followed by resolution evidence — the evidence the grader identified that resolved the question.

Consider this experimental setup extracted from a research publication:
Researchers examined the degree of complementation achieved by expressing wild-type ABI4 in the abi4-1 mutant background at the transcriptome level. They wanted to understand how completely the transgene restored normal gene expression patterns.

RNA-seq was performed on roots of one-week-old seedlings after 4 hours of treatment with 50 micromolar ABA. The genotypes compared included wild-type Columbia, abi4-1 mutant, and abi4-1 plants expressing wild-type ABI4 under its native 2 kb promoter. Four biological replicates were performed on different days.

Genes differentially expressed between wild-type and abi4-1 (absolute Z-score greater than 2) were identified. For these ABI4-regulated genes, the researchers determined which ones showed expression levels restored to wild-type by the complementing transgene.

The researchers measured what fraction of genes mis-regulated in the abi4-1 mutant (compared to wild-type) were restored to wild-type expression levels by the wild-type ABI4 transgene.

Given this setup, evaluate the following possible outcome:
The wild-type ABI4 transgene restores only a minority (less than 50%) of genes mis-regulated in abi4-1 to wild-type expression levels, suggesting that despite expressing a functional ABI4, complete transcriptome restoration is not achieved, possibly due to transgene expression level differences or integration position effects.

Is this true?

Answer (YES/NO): NO